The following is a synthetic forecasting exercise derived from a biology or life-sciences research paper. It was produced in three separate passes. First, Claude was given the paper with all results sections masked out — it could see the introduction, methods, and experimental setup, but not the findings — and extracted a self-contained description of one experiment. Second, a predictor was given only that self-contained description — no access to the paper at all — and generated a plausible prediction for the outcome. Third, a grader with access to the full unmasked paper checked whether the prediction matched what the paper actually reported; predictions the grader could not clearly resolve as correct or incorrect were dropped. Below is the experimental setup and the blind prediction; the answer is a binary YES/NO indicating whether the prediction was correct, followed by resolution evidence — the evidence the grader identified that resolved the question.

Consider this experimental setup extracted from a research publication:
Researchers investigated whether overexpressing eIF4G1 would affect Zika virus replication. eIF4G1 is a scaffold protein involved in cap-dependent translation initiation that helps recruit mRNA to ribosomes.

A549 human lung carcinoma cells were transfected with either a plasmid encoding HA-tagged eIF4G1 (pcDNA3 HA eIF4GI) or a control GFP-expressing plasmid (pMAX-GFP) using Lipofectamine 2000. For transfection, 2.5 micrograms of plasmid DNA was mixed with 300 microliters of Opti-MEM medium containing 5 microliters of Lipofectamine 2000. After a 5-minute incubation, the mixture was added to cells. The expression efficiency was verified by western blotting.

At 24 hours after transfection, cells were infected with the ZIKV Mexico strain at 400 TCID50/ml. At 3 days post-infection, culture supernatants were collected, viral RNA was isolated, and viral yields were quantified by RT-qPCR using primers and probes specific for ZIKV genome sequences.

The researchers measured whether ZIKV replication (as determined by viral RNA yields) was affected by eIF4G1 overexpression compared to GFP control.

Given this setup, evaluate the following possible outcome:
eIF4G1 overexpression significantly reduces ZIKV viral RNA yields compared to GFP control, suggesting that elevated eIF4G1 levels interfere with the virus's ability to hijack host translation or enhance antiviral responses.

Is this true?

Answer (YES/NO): NO